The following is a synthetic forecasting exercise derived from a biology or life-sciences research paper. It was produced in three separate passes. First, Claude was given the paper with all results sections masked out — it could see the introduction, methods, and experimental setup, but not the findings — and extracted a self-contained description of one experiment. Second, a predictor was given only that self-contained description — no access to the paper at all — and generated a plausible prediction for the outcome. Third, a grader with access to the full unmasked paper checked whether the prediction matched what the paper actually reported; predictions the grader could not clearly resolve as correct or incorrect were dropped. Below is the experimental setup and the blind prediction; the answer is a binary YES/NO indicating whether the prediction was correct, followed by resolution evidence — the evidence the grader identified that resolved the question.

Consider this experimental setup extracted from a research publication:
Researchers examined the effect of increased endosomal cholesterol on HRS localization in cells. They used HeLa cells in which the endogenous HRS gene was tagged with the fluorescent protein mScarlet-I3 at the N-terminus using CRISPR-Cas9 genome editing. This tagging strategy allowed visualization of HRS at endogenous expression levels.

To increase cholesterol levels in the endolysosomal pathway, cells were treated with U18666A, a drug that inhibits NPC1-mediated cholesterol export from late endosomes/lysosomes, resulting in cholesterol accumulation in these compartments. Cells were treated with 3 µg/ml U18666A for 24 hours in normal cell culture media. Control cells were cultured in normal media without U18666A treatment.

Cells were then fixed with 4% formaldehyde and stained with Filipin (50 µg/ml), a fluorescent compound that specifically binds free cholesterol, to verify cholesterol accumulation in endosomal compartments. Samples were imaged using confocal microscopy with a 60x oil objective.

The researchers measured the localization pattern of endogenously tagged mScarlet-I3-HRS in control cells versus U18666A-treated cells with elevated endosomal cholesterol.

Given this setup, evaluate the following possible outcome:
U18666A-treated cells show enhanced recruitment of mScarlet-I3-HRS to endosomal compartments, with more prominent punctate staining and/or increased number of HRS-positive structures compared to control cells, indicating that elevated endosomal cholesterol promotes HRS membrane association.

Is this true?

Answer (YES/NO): YES